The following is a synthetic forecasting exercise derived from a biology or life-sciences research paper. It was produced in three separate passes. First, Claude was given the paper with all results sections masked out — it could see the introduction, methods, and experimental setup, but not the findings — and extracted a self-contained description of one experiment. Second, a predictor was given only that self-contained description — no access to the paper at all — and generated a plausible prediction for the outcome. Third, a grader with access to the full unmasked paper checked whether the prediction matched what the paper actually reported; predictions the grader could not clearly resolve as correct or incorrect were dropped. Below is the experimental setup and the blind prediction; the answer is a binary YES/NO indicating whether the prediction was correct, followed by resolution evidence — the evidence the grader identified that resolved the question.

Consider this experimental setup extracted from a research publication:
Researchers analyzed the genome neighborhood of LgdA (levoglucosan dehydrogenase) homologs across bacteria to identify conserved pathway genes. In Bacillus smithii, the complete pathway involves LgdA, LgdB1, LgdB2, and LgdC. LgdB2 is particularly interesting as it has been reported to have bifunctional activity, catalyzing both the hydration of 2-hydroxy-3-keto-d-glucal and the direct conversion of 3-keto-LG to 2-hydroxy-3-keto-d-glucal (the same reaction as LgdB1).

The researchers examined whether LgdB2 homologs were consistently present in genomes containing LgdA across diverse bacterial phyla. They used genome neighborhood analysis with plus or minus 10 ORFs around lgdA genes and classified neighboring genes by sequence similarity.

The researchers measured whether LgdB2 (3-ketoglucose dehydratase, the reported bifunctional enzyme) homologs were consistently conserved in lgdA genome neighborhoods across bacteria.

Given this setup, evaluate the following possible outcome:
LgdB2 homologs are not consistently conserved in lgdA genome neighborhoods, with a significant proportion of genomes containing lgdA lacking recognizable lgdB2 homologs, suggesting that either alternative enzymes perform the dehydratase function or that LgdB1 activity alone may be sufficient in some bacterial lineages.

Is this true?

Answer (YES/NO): YES